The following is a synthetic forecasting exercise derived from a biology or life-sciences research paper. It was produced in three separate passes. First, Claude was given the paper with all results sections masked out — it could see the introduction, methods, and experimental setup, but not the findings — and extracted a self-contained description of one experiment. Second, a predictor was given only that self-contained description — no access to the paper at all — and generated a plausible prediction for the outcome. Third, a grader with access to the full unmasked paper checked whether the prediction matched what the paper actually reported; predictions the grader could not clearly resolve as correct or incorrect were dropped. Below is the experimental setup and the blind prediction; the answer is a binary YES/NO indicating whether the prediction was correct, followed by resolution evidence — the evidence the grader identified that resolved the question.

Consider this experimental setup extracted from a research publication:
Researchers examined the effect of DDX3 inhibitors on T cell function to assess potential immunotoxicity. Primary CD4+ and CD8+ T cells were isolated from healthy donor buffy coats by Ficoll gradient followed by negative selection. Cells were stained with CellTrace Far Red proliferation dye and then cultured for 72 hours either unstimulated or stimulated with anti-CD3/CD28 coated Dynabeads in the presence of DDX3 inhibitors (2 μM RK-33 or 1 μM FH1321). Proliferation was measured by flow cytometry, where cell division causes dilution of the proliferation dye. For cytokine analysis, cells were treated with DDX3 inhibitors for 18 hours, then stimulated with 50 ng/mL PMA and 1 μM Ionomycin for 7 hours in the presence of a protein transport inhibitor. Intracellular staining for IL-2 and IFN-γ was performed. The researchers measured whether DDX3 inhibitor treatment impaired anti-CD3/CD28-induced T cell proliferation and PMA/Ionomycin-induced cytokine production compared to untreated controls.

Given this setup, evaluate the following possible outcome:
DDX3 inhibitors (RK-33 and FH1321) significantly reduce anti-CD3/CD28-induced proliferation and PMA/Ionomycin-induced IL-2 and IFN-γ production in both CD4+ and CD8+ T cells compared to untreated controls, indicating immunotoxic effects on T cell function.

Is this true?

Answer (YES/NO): NO